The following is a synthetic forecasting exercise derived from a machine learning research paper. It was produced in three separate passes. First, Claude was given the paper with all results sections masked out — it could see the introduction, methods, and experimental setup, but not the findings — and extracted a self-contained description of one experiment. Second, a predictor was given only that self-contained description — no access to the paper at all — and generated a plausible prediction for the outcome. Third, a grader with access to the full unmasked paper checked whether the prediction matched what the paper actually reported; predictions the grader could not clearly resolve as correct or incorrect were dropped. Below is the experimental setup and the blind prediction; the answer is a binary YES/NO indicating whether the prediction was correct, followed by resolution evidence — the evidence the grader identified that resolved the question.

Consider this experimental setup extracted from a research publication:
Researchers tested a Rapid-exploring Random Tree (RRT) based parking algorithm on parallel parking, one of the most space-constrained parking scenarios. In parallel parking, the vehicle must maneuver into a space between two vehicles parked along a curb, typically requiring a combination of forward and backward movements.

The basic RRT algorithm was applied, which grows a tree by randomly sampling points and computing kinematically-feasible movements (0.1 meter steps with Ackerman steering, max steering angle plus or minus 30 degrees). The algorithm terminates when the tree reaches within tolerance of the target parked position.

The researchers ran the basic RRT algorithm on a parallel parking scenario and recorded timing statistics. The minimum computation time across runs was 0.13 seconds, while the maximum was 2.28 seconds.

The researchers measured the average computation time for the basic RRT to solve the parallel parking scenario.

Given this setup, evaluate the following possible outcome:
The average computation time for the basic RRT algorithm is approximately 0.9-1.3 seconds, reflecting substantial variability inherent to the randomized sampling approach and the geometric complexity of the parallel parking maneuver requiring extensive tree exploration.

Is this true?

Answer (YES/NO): YES